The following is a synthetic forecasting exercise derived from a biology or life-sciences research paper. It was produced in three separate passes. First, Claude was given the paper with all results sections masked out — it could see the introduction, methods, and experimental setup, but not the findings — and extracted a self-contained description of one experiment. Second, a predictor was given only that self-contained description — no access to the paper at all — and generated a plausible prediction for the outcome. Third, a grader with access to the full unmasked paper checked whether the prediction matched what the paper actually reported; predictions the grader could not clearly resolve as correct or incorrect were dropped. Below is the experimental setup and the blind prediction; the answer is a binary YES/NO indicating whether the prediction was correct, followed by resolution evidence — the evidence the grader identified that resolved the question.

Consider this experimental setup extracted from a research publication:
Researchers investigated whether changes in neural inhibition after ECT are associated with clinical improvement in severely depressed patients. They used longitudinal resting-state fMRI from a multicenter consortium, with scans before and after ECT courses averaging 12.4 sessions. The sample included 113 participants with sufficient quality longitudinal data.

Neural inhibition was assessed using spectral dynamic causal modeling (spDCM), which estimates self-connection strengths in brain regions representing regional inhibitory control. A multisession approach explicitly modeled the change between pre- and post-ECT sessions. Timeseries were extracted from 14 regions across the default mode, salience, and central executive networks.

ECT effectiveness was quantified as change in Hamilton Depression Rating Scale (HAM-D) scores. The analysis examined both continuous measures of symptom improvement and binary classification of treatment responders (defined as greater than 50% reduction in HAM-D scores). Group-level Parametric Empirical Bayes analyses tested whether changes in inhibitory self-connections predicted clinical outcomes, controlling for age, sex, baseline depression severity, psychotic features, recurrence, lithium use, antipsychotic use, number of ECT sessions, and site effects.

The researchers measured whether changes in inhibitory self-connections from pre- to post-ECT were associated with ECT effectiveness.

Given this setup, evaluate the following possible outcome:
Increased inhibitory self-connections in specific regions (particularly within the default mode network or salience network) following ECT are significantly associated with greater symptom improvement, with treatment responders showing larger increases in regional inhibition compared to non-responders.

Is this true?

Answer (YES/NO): NO